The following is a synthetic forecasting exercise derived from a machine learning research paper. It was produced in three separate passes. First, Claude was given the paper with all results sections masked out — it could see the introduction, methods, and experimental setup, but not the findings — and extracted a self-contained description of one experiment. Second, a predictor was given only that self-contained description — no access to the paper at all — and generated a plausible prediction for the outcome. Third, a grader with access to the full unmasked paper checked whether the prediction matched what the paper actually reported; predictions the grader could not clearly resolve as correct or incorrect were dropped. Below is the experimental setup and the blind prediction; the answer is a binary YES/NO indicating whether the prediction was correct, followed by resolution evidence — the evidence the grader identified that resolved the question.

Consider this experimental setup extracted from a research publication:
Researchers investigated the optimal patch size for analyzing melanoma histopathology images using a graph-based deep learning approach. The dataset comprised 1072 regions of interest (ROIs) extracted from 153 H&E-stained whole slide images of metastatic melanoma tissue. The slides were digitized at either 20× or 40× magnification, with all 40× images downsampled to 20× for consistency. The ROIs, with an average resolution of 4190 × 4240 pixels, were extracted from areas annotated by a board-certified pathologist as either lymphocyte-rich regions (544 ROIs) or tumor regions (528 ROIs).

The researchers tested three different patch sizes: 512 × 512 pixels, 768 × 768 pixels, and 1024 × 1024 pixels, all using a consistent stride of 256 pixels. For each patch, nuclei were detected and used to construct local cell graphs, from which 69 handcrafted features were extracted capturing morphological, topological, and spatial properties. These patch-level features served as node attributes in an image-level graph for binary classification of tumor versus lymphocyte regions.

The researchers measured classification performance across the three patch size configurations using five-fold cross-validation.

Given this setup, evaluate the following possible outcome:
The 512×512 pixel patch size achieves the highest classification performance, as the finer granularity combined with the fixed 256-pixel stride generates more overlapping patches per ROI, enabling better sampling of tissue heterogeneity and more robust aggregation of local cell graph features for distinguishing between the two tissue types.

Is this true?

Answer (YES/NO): YES